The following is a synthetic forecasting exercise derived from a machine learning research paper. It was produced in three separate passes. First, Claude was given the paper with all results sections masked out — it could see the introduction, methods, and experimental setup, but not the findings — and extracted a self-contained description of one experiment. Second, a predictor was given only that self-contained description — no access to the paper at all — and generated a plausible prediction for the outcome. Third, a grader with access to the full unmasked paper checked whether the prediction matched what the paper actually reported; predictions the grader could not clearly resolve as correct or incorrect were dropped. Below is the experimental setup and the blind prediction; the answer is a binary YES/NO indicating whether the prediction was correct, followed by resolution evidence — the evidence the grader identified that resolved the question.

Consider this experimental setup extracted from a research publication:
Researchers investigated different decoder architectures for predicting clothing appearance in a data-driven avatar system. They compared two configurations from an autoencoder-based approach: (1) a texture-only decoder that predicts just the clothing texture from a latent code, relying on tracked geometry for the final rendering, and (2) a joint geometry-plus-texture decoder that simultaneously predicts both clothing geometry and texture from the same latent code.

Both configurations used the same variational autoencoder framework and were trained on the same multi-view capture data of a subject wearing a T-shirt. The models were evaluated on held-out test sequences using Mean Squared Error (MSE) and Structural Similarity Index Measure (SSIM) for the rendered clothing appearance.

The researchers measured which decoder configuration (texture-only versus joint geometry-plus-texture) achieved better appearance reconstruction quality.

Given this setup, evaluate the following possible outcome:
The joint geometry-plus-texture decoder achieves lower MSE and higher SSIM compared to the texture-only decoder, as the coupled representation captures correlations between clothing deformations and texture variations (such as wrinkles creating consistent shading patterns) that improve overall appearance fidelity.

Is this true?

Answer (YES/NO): NO